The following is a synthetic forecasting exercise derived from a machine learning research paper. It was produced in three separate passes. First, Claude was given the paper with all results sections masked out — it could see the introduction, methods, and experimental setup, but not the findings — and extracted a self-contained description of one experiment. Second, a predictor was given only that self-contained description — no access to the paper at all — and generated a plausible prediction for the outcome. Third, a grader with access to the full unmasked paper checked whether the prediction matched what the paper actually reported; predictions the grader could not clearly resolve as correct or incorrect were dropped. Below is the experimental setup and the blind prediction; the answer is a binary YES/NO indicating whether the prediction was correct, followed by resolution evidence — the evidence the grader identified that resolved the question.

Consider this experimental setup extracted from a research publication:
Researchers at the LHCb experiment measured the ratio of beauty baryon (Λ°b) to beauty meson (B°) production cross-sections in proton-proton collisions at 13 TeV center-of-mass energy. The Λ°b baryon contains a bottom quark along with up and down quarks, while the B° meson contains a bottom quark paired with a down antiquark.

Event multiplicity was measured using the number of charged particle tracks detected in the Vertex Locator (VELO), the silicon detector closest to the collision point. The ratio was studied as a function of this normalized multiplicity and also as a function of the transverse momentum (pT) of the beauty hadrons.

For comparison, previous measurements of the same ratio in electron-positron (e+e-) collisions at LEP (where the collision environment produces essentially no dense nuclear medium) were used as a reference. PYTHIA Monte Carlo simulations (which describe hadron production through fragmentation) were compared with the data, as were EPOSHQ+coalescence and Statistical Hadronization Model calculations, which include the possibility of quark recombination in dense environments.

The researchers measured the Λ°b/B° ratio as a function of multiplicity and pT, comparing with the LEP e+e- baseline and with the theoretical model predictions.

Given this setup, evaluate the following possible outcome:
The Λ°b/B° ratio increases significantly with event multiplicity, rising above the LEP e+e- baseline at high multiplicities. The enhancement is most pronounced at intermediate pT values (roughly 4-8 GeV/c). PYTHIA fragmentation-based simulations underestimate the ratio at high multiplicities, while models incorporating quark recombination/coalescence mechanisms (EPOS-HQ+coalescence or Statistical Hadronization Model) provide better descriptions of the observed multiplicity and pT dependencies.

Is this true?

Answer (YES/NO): NO